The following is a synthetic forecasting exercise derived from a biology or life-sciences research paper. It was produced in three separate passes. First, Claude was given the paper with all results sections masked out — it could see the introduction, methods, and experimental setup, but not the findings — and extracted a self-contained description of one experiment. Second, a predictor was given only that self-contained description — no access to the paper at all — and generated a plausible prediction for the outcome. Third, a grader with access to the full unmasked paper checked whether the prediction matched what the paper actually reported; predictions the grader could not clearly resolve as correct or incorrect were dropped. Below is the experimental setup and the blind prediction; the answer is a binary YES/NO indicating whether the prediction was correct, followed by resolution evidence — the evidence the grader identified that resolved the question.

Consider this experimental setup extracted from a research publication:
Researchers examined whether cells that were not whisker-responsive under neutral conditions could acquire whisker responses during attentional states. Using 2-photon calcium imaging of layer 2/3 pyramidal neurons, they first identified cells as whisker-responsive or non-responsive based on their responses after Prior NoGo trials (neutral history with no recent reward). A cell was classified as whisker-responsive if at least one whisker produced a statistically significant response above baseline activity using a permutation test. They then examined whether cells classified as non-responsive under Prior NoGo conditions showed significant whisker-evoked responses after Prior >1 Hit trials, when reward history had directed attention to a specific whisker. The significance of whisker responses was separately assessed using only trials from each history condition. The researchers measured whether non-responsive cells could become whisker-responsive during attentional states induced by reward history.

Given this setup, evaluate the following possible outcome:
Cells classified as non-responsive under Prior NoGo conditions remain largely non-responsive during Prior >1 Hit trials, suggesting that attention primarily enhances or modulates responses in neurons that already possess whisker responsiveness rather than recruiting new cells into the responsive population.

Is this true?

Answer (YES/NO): YES